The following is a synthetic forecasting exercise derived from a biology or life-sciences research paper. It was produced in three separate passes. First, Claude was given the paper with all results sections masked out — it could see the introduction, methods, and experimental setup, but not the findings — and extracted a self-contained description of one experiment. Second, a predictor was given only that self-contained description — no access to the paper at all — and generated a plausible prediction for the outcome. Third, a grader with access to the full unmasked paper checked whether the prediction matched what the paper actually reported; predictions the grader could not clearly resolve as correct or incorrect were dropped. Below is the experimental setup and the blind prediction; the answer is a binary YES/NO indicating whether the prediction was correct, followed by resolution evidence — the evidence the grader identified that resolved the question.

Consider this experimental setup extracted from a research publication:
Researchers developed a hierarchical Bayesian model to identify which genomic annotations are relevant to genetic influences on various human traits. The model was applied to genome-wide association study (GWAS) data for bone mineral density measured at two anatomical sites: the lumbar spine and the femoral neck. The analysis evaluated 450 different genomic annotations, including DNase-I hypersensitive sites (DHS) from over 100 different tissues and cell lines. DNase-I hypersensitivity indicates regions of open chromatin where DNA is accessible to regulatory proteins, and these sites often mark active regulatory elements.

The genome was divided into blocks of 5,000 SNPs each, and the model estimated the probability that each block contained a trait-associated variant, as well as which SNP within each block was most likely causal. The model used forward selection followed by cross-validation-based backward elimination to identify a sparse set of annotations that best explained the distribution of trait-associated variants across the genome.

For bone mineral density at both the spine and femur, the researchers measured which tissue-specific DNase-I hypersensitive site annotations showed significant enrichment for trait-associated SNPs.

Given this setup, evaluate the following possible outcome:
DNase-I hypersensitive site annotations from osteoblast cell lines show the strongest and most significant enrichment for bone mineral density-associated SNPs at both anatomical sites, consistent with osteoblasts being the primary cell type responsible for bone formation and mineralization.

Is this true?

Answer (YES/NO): NO